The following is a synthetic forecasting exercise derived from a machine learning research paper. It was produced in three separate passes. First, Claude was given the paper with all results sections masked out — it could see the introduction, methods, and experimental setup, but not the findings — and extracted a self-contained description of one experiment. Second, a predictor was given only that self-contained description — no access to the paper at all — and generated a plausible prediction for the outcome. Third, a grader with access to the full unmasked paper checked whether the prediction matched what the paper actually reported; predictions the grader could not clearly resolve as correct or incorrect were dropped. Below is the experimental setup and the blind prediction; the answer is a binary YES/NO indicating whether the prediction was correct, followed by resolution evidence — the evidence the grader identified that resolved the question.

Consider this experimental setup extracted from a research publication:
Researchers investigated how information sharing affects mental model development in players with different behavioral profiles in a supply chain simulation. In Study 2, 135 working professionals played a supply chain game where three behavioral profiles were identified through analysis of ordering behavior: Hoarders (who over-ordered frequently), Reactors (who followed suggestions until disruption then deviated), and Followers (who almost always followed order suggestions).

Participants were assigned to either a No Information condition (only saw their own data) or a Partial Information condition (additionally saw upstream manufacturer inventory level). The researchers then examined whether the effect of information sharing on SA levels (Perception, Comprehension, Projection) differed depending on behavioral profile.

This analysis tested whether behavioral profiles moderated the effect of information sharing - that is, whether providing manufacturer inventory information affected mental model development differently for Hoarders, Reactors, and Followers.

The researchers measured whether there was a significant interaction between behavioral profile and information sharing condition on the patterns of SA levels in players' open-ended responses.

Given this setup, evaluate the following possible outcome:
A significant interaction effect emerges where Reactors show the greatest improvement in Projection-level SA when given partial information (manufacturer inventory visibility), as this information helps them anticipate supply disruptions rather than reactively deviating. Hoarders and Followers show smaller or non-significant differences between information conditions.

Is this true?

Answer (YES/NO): NO